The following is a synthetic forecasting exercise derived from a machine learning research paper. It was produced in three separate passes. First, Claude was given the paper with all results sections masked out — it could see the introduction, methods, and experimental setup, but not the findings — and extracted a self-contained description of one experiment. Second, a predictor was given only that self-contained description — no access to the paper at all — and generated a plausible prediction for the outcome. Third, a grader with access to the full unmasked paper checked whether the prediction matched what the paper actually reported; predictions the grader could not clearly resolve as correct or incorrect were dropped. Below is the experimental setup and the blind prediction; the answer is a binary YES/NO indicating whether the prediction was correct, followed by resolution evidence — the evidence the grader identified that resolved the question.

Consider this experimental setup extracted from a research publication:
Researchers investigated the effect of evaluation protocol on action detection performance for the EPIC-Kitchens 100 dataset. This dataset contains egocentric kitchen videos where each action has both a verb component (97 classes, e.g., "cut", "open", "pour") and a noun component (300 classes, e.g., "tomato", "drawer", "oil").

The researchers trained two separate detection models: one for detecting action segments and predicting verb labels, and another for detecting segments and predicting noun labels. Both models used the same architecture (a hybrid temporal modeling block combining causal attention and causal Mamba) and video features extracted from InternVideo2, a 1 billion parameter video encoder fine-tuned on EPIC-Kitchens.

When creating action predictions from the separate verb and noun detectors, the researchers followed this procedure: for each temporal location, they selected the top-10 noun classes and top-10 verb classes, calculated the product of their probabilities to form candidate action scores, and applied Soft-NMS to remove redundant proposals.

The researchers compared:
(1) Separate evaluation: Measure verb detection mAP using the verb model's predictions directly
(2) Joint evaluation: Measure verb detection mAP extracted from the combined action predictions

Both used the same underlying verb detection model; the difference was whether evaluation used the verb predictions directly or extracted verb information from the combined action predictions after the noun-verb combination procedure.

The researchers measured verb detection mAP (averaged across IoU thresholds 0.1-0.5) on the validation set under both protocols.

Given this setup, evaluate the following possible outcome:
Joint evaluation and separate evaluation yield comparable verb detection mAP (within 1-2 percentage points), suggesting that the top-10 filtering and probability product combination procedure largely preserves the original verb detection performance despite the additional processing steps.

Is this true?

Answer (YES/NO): NO